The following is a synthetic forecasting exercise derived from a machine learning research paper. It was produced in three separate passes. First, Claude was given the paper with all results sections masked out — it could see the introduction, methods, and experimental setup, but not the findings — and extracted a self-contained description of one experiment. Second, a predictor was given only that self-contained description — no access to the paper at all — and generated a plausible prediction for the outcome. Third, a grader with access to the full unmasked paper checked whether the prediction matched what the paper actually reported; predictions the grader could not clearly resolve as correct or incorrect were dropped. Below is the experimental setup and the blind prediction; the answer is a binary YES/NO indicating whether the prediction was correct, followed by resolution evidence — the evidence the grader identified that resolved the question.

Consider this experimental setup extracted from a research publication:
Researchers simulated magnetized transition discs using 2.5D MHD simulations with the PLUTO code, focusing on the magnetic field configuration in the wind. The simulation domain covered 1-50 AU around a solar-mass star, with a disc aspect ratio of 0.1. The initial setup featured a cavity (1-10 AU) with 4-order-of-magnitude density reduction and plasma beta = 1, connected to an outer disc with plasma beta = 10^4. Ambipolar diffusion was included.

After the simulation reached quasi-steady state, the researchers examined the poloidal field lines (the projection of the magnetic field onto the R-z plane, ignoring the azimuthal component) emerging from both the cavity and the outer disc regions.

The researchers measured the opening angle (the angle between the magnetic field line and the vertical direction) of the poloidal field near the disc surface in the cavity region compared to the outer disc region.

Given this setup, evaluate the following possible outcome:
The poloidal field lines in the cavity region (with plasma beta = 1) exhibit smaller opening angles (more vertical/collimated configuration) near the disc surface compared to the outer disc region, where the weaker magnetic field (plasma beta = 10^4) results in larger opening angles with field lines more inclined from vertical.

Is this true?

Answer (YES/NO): YES